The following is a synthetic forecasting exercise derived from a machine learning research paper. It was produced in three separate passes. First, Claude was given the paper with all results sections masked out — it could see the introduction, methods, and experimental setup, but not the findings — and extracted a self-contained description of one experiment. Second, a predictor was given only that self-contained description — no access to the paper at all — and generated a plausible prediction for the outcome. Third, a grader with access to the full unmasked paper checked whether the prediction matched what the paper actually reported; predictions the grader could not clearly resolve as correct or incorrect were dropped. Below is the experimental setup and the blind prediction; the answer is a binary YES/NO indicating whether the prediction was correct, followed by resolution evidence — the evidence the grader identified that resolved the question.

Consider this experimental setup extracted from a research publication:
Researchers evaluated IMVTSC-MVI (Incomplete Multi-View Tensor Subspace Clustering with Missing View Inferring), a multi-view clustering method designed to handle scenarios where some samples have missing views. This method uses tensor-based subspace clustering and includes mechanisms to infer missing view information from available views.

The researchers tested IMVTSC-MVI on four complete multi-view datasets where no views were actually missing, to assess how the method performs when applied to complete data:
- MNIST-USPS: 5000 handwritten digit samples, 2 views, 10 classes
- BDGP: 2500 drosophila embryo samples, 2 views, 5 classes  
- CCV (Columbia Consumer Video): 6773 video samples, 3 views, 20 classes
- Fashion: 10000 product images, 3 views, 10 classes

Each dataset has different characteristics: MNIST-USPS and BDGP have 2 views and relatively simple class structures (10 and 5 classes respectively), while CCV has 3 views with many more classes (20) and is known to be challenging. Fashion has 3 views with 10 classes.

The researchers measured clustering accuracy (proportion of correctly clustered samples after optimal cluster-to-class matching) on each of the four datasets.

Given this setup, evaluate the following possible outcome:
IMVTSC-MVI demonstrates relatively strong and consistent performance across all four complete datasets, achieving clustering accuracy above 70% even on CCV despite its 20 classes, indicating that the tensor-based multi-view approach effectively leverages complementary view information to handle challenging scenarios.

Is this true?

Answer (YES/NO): NO